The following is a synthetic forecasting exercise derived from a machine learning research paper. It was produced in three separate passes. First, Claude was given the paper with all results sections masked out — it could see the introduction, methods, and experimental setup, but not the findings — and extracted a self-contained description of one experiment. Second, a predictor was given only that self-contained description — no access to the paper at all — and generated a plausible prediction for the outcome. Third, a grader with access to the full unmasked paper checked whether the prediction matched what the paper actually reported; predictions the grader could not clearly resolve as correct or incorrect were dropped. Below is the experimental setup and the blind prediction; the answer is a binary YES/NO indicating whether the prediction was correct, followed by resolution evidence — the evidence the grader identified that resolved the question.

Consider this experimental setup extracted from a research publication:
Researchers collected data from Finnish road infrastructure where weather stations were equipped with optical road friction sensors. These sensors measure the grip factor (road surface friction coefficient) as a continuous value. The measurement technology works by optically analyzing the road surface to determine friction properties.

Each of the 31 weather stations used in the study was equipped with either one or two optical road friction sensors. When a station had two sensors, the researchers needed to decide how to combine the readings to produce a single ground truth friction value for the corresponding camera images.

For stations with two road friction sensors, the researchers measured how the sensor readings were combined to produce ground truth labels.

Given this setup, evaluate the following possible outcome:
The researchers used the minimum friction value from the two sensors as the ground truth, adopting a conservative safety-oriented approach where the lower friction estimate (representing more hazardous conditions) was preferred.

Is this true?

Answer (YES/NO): NO